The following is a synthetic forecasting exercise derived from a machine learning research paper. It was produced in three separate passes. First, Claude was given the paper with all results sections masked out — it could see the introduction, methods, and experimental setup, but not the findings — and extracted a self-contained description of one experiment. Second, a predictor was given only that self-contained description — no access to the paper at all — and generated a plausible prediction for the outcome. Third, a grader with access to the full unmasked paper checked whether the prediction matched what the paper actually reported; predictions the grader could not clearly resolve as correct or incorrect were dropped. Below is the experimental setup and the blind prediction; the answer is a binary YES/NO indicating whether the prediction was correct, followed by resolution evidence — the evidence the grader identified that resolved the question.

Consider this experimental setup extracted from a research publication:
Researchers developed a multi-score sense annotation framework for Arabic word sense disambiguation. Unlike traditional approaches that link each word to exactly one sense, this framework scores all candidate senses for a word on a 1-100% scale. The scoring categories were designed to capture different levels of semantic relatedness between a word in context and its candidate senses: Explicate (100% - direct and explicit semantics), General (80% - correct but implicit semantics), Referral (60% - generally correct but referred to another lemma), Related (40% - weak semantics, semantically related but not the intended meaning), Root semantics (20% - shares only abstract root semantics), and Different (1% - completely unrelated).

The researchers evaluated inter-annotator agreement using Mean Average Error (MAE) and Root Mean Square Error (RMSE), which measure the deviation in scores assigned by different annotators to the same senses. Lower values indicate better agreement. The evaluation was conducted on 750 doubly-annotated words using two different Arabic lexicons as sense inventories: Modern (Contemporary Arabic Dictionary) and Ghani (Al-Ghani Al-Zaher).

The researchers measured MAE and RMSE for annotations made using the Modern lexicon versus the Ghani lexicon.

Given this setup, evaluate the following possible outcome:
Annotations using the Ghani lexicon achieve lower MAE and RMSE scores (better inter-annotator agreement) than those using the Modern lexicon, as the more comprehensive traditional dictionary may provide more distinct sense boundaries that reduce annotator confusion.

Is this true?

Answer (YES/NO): NO